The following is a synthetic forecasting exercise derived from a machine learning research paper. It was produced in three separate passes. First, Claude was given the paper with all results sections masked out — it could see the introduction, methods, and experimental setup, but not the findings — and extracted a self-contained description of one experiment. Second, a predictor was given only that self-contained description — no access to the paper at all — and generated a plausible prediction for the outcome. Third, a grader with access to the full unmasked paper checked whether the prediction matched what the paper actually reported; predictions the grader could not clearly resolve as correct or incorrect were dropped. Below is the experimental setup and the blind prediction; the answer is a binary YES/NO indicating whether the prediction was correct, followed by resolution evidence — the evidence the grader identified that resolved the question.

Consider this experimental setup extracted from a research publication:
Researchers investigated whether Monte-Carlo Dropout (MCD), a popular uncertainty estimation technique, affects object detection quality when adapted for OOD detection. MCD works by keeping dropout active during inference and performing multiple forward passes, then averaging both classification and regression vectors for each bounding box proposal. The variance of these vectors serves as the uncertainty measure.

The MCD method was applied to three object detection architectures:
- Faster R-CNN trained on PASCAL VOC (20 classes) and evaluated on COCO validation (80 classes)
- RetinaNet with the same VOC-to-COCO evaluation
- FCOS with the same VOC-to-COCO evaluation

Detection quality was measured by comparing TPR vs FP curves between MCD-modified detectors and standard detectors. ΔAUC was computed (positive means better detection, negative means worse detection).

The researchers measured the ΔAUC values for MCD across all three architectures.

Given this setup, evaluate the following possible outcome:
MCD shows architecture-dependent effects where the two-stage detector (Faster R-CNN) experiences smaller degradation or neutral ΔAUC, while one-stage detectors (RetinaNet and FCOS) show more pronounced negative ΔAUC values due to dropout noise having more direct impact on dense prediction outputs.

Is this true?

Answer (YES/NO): NO